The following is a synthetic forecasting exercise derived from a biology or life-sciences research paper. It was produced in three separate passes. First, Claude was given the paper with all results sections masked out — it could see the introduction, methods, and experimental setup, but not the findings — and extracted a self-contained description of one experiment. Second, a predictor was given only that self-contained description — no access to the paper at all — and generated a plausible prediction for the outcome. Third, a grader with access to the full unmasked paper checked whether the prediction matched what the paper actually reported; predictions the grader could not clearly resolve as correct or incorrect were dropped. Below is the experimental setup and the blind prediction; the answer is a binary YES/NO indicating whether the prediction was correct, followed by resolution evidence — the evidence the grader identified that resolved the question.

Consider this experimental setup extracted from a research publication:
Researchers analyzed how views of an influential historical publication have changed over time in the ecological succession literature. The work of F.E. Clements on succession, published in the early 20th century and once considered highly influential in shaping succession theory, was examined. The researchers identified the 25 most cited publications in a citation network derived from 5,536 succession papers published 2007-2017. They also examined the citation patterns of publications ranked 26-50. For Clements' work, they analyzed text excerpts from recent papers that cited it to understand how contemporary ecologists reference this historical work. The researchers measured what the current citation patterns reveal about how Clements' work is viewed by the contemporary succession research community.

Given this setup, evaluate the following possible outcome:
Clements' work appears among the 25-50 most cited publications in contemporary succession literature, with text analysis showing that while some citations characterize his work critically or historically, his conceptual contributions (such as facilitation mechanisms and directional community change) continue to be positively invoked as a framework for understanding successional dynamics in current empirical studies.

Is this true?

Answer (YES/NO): NO